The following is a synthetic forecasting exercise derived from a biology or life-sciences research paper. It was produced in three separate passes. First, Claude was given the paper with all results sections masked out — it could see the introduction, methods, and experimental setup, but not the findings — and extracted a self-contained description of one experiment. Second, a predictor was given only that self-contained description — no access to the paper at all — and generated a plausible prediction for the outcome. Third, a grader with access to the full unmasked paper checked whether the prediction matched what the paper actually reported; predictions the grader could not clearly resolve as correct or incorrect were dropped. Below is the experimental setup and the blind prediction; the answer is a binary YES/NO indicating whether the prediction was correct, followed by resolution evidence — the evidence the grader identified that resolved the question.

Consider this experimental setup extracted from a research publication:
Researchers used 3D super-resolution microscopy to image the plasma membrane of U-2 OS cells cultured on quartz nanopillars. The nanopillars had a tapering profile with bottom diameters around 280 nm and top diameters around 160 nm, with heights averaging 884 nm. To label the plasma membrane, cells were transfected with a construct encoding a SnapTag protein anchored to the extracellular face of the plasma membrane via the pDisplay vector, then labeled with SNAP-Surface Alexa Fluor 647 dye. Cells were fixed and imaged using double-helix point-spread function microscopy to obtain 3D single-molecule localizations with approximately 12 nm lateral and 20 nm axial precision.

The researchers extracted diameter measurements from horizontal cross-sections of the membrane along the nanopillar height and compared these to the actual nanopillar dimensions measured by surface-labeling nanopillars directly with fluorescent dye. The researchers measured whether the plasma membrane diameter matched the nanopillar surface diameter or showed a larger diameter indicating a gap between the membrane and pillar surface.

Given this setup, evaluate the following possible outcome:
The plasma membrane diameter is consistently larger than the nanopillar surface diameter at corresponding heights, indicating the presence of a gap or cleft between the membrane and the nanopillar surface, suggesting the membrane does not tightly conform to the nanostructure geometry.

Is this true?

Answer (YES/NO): YES